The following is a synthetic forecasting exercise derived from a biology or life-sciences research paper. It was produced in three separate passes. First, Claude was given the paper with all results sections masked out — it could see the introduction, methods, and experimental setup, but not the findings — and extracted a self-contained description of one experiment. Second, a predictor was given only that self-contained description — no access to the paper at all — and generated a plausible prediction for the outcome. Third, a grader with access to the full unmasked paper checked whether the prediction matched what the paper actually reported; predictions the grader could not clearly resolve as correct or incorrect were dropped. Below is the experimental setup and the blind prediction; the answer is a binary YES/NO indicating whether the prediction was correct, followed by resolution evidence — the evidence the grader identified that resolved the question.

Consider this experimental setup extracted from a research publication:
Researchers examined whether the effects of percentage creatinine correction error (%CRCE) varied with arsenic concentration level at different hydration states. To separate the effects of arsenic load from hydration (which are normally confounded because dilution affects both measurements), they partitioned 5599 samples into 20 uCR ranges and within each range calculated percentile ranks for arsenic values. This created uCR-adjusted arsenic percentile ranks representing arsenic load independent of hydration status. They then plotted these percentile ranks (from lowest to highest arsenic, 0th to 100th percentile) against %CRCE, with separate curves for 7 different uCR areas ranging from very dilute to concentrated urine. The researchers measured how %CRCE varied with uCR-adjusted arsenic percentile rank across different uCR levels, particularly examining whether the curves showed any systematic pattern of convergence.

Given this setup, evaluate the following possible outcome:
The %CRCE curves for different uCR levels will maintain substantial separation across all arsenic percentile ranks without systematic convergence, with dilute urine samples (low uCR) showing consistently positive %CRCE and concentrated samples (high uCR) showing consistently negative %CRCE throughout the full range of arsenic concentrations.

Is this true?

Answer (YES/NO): NO